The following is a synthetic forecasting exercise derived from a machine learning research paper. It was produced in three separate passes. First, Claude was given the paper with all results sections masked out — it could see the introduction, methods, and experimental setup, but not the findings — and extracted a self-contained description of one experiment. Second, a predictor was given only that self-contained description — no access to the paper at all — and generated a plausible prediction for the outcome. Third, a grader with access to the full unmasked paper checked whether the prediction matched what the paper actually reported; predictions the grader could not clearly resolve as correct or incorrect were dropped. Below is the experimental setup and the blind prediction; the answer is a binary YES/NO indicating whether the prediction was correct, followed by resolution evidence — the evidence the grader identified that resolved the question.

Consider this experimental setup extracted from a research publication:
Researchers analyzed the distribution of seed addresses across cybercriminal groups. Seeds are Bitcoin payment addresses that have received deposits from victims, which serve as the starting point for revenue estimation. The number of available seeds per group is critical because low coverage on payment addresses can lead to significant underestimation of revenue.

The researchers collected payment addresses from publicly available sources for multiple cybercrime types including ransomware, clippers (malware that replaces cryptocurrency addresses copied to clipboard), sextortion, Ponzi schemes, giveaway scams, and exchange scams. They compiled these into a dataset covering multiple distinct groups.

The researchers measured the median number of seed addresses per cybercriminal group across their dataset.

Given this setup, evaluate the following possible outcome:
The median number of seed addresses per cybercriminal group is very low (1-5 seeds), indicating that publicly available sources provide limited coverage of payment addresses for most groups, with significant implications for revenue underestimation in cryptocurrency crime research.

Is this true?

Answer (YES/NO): YES